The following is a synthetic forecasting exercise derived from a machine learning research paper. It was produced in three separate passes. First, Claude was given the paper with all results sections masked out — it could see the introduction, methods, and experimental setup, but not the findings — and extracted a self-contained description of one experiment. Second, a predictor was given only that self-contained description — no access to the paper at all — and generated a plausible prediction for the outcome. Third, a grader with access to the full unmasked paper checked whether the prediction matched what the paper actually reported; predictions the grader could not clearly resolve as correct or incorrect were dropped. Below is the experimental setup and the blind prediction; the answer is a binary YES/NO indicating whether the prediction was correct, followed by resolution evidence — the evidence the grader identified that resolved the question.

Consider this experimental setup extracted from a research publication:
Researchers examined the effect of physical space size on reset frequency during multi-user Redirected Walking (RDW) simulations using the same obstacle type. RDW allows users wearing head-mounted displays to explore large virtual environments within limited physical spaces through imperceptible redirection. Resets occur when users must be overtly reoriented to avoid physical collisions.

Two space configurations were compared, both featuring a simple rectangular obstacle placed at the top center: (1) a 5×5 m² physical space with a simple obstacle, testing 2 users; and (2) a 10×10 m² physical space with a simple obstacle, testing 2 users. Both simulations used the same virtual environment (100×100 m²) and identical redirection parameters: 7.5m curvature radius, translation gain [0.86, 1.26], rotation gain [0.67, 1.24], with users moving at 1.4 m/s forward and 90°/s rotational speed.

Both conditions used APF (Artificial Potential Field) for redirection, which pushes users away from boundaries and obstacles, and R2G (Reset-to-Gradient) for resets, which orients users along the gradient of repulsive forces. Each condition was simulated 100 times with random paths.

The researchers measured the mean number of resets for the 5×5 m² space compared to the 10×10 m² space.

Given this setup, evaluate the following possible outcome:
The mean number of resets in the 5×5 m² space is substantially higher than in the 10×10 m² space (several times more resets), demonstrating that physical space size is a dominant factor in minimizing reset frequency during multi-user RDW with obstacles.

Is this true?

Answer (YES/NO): NO